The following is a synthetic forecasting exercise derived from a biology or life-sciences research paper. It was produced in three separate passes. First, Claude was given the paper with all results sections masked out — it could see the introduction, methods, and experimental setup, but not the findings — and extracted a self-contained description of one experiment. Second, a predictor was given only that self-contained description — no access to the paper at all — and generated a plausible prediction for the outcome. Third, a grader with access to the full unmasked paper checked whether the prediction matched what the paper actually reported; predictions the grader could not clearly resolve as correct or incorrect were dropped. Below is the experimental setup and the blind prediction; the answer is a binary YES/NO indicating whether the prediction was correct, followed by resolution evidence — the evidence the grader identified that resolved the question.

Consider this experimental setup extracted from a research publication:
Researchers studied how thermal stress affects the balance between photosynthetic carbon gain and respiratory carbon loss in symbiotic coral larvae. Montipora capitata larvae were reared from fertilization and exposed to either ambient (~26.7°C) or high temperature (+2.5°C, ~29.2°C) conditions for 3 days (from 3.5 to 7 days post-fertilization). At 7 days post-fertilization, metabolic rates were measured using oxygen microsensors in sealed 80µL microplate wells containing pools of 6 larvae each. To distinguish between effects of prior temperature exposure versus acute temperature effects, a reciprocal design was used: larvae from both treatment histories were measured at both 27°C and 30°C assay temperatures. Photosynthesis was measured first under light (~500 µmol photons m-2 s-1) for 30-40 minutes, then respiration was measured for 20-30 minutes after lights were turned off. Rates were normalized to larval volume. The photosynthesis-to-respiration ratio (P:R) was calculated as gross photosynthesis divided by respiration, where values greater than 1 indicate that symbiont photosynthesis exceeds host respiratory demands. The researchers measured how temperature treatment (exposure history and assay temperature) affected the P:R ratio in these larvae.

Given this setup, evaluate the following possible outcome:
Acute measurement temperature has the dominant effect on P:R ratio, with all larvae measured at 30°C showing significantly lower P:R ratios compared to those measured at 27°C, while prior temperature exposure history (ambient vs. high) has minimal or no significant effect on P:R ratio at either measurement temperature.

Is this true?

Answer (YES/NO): NO